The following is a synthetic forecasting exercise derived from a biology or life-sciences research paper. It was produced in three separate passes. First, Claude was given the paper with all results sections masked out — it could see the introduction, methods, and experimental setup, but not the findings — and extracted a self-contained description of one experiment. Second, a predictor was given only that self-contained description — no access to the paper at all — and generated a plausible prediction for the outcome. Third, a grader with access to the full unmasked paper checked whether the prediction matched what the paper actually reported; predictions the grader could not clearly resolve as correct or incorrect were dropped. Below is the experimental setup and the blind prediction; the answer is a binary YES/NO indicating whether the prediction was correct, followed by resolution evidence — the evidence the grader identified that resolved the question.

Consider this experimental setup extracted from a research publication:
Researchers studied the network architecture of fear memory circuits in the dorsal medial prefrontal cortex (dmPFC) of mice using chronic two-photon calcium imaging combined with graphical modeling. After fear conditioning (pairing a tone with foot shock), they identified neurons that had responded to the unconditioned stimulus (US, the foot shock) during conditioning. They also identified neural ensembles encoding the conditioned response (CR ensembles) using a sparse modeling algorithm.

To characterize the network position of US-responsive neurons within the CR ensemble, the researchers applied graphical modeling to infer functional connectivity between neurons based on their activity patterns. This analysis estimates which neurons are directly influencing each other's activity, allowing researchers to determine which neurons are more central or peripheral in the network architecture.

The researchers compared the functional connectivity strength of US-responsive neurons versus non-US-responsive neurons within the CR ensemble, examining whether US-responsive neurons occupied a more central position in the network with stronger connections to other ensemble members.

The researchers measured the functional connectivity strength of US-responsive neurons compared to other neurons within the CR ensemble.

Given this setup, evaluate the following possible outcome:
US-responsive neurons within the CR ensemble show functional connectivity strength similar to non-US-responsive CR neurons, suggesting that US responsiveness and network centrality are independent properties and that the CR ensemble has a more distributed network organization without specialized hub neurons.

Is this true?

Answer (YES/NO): NO